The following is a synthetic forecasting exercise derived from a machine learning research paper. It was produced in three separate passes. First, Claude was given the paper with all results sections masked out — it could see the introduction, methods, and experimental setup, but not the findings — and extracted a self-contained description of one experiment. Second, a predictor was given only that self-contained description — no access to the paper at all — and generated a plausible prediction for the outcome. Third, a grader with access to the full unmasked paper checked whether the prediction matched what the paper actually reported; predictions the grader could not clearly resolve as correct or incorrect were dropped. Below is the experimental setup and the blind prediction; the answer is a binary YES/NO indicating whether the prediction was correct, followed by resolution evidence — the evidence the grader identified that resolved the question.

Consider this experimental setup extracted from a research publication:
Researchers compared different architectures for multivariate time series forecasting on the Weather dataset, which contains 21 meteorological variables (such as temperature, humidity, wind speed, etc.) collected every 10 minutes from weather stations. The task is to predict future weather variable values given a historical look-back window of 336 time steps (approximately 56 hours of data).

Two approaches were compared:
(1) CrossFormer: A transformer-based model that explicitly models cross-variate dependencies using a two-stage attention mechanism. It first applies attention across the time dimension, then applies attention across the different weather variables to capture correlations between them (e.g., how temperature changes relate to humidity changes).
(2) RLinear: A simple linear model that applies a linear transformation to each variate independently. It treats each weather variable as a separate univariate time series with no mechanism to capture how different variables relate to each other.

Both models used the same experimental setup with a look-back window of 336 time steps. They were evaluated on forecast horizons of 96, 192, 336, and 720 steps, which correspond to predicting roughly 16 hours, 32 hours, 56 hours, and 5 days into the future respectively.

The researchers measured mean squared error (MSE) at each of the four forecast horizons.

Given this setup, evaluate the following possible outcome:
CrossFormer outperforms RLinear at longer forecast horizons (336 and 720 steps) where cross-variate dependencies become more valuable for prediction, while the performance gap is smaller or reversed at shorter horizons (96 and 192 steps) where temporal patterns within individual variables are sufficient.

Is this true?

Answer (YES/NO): NO